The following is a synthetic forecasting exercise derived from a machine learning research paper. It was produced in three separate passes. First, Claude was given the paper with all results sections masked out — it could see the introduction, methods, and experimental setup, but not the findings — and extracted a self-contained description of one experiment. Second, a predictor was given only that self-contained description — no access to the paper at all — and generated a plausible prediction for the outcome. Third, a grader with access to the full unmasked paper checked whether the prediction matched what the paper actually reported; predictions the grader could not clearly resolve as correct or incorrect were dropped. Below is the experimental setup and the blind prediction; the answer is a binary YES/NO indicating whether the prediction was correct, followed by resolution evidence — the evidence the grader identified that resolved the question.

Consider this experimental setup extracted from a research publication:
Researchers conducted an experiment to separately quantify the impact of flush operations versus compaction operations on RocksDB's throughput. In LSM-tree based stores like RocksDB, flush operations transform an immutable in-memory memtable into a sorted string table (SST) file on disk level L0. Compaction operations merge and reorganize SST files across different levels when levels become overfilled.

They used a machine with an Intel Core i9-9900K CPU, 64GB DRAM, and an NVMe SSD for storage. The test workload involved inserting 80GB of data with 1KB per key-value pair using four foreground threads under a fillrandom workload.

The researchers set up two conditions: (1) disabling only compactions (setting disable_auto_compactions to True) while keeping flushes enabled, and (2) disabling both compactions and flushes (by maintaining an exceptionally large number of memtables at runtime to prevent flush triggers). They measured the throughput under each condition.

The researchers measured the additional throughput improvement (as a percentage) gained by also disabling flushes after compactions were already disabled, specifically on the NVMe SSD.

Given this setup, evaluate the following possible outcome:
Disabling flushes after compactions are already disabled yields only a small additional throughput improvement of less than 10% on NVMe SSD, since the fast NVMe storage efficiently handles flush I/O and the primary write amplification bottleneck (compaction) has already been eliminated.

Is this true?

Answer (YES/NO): NO